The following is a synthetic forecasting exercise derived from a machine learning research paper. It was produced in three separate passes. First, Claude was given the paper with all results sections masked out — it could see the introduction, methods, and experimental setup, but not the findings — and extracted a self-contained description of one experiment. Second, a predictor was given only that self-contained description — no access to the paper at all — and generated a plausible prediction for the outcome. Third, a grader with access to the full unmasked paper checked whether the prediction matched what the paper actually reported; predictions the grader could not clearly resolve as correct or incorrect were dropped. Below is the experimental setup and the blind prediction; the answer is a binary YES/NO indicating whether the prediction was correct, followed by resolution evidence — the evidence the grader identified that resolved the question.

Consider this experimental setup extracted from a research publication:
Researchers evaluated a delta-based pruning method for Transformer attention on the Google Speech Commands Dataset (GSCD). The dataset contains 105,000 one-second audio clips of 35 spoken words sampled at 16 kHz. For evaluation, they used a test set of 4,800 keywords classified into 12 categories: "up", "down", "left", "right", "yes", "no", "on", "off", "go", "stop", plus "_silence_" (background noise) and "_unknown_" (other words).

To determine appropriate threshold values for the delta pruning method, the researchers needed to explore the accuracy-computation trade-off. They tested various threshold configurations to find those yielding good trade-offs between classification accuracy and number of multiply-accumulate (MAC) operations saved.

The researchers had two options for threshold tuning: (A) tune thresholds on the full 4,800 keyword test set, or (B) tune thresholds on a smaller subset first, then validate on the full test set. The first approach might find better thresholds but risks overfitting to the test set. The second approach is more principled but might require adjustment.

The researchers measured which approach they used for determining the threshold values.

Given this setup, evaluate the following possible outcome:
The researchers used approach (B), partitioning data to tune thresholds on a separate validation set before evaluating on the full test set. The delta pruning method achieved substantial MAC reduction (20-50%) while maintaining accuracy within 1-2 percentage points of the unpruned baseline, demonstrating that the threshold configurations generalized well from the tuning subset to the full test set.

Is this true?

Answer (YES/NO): NO